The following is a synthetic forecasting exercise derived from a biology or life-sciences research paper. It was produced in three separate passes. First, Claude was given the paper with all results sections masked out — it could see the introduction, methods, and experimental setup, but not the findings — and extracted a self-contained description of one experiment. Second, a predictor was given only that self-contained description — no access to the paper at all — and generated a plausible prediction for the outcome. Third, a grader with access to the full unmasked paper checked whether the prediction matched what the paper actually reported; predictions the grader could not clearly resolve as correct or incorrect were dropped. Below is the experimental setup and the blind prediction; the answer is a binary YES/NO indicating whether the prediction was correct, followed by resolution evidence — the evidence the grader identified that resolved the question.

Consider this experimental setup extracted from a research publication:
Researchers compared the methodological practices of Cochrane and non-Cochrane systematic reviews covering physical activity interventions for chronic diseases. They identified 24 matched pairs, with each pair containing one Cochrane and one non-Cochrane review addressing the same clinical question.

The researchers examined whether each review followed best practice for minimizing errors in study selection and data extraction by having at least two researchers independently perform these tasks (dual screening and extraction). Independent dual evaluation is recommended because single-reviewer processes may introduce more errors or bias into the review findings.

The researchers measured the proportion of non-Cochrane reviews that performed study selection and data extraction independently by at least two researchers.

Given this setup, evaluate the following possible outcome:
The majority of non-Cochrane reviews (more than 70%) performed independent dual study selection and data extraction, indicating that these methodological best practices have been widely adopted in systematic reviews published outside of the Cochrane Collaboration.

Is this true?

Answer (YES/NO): NO